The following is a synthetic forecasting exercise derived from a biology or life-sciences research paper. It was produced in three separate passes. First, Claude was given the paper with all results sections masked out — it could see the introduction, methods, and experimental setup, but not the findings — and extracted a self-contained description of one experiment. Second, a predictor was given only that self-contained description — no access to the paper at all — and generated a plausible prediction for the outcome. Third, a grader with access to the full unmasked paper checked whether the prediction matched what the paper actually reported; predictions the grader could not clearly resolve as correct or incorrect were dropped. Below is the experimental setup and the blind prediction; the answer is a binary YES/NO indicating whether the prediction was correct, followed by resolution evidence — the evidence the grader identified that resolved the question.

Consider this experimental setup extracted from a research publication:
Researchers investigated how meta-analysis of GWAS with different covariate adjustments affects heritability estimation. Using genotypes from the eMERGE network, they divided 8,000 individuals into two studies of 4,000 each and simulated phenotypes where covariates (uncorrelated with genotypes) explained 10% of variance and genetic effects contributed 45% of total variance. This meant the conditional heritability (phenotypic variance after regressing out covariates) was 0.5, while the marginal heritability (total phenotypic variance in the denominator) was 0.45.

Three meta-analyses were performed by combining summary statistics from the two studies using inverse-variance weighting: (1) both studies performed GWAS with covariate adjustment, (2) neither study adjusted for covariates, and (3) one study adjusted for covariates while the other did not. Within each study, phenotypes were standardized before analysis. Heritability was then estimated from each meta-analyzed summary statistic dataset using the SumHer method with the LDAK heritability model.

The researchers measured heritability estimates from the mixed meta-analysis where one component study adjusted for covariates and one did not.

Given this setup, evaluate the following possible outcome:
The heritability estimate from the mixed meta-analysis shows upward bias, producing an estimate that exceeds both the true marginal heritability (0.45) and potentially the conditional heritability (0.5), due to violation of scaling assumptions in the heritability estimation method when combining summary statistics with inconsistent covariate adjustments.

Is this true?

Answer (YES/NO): NO